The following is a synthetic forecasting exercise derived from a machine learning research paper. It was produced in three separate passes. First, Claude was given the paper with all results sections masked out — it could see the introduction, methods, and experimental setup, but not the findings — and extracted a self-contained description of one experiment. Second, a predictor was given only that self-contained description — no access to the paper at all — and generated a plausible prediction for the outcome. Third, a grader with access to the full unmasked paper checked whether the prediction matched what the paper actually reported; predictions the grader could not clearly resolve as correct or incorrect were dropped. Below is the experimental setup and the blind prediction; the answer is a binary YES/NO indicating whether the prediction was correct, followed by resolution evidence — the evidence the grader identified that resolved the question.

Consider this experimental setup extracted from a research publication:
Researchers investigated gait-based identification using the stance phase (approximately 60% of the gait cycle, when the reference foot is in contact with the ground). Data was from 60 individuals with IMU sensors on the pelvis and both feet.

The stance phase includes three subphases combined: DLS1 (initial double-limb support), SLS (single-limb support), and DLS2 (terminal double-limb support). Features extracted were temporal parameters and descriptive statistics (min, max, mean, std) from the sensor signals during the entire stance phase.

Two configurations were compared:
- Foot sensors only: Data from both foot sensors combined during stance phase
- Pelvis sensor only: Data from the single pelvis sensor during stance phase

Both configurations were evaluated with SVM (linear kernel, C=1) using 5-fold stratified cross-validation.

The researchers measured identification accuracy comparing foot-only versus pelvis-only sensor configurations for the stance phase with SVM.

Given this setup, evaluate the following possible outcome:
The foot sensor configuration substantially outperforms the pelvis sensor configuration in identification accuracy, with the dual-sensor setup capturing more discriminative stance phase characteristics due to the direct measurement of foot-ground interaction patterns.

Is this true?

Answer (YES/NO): NO